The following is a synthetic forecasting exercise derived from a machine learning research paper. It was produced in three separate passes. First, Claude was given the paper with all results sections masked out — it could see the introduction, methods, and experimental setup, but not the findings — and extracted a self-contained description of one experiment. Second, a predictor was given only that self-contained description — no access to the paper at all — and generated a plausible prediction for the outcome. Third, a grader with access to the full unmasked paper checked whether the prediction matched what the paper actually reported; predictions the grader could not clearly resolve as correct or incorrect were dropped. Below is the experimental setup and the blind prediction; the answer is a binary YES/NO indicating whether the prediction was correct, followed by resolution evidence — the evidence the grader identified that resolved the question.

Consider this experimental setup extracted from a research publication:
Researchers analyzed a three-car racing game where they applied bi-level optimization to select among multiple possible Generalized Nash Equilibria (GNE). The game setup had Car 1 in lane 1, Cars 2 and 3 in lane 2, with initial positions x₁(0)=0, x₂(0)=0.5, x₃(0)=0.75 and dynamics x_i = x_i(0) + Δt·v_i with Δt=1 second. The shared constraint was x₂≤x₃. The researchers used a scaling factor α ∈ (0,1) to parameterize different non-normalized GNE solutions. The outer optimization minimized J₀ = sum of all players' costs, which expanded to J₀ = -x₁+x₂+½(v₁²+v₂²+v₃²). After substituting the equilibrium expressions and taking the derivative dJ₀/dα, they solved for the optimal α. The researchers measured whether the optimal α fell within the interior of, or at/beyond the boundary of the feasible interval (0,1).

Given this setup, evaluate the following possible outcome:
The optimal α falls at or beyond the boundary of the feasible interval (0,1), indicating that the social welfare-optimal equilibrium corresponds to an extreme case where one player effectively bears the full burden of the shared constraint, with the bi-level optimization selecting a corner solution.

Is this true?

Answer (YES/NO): YES